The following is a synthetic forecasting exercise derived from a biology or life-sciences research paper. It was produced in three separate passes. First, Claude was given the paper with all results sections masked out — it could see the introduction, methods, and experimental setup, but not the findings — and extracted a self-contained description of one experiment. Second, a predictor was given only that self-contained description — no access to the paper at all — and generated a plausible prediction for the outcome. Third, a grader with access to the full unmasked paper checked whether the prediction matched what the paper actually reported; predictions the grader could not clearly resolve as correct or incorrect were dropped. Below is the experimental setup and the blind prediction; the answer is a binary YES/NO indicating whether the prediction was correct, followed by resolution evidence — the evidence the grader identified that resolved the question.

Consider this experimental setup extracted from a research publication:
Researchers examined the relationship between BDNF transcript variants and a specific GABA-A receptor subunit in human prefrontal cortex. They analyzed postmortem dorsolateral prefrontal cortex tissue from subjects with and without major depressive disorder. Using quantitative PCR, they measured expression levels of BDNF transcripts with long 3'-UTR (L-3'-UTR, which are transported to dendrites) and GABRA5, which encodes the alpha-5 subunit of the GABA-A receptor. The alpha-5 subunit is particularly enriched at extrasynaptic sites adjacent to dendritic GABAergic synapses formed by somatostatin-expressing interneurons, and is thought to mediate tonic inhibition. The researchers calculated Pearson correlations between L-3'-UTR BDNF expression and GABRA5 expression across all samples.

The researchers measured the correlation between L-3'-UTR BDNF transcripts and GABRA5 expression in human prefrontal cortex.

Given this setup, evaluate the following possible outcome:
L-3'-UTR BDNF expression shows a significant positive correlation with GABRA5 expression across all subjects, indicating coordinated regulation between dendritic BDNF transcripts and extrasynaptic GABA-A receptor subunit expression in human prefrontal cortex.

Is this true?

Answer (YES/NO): YES